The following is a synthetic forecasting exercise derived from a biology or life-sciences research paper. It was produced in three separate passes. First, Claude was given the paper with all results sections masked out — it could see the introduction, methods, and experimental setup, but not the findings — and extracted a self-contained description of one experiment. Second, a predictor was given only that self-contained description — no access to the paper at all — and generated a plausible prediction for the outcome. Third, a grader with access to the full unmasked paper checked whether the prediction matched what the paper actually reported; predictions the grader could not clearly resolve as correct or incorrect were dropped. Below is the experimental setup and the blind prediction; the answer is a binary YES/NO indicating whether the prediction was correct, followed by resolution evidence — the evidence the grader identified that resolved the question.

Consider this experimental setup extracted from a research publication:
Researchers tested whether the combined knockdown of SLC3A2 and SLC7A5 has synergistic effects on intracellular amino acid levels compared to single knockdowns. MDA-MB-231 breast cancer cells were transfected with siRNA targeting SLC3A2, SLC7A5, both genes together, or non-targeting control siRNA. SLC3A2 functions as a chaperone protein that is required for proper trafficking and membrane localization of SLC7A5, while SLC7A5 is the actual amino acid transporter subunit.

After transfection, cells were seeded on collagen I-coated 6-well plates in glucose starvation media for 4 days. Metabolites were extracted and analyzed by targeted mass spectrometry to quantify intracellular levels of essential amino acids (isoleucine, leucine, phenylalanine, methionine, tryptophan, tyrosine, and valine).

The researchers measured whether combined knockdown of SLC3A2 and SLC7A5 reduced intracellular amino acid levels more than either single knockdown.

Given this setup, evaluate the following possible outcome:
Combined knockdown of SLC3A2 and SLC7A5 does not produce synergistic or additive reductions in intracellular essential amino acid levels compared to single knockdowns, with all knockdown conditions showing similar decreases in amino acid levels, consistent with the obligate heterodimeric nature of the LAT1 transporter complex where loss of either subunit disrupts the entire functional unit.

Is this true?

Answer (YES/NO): NO